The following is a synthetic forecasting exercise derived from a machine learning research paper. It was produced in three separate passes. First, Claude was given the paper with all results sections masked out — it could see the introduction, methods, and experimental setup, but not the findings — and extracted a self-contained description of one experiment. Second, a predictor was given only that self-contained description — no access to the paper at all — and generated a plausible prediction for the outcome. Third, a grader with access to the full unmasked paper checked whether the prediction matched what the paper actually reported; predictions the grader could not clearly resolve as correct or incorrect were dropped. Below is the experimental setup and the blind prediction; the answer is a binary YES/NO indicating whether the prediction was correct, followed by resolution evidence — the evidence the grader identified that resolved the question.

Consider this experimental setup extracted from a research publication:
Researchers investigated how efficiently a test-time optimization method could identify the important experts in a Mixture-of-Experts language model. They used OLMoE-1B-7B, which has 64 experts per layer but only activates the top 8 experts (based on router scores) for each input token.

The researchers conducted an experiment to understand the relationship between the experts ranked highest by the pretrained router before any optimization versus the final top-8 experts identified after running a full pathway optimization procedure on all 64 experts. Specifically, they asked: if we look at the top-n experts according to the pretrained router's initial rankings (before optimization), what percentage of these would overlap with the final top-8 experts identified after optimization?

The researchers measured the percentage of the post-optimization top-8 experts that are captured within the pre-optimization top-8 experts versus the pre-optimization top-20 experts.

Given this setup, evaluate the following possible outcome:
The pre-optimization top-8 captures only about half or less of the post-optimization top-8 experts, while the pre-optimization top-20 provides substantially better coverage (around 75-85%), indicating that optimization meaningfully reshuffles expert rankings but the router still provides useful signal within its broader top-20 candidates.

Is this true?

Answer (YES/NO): NO